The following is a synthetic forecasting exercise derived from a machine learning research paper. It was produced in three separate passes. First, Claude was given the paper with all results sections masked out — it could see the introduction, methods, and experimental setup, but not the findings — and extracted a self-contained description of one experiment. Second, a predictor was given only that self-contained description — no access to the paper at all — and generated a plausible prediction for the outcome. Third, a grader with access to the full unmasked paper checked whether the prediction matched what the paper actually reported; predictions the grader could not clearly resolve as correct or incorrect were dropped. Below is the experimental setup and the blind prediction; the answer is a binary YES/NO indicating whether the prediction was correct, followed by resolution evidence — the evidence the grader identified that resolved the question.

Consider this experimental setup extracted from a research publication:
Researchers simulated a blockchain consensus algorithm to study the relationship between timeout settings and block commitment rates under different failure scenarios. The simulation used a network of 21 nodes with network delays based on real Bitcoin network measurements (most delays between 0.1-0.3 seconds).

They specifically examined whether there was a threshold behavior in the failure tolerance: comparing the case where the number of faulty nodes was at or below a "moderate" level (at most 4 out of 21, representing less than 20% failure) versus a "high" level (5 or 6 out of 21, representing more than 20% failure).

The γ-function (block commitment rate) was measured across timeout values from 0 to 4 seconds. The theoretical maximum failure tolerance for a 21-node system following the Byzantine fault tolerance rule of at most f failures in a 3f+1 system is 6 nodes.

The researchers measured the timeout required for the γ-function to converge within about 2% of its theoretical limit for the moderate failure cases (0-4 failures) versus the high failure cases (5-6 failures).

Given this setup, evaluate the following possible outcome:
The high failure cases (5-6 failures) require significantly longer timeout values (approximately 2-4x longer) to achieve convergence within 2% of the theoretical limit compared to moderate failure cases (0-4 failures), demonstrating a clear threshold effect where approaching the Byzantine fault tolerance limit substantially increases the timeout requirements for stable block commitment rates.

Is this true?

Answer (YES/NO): NO